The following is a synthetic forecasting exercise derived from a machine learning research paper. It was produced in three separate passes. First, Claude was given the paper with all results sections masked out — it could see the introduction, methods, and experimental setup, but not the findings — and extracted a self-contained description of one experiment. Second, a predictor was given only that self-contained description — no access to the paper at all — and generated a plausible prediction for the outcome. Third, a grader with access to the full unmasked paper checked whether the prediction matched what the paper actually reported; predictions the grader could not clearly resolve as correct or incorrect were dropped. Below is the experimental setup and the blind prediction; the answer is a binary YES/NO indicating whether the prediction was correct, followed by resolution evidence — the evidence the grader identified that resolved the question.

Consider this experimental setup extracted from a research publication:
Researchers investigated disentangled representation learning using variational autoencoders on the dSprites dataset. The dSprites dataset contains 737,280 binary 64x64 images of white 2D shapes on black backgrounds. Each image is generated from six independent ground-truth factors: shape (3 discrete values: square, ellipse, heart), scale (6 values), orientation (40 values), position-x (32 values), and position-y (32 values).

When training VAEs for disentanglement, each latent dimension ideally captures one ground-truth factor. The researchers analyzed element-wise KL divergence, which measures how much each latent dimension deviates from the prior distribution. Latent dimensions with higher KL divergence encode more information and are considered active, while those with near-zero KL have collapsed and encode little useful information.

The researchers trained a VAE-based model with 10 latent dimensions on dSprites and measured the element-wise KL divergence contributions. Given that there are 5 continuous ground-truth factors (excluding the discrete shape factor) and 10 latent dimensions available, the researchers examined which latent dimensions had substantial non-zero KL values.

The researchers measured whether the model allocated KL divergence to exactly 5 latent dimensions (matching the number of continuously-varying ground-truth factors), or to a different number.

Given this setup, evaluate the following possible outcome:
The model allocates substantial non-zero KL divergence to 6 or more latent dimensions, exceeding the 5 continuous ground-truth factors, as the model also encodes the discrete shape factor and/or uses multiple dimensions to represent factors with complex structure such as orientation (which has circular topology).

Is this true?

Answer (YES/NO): NO